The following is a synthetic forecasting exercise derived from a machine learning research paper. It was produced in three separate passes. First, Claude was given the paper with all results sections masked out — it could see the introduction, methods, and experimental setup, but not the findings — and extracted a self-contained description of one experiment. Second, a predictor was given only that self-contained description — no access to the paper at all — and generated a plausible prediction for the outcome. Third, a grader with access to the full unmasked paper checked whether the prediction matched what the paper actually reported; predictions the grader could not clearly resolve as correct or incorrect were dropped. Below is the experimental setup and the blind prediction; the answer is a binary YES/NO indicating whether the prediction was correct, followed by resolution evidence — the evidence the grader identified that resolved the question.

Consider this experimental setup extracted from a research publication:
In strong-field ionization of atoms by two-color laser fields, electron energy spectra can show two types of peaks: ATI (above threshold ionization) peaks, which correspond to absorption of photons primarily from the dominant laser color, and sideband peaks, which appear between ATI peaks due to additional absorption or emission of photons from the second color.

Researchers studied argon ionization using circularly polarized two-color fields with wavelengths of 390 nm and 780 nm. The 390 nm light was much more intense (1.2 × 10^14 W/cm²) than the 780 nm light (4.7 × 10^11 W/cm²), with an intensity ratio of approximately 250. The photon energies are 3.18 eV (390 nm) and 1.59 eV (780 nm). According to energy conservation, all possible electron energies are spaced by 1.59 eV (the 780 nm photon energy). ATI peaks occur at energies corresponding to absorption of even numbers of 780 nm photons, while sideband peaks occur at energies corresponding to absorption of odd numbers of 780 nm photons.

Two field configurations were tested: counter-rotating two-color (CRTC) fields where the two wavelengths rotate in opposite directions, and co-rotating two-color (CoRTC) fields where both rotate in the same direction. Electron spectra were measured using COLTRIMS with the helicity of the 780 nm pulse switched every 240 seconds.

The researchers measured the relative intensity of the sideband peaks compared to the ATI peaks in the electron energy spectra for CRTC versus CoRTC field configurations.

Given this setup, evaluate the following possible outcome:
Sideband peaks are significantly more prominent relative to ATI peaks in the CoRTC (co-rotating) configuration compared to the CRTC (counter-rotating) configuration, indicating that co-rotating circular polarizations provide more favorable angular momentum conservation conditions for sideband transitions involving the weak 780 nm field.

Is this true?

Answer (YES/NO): YES